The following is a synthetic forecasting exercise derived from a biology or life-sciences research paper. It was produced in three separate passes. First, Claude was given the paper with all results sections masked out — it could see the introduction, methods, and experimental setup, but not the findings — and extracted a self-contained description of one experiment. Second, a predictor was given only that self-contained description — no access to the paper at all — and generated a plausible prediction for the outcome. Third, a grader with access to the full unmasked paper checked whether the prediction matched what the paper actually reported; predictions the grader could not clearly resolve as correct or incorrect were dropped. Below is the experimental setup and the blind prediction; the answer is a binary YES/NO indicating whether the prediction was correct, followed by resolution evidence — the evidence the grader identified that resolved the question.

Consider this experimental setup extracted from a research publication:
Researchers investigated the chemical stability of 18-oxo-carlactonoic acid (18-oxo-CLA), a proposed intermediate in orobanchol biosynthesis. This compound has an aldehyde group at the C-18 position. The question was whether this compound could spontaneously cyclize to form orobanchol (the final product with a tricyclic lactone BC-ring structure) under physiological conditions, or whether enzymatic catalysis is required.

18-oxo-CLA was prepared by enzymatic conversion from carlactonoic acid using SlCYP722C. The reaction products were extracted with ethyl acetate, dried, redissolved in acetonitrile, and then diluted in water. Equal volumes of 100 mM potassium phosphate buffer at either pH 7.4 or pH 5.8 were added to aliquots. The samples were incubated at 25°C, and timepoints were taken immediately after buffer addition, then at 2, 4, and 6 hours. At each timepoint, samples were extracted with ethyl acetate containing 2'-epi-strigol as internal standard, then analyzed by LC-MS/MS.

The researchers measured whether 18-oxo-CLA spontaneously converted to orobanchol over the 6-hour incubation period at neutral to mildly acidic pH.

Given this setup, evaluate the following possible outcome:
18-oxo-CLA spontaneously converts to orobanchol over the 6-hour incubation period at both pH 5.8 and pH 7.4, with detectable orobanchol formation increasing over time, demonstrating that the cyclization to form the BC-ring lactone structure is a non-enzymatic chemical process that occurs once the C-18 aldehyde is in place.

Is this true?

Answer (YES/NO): NO